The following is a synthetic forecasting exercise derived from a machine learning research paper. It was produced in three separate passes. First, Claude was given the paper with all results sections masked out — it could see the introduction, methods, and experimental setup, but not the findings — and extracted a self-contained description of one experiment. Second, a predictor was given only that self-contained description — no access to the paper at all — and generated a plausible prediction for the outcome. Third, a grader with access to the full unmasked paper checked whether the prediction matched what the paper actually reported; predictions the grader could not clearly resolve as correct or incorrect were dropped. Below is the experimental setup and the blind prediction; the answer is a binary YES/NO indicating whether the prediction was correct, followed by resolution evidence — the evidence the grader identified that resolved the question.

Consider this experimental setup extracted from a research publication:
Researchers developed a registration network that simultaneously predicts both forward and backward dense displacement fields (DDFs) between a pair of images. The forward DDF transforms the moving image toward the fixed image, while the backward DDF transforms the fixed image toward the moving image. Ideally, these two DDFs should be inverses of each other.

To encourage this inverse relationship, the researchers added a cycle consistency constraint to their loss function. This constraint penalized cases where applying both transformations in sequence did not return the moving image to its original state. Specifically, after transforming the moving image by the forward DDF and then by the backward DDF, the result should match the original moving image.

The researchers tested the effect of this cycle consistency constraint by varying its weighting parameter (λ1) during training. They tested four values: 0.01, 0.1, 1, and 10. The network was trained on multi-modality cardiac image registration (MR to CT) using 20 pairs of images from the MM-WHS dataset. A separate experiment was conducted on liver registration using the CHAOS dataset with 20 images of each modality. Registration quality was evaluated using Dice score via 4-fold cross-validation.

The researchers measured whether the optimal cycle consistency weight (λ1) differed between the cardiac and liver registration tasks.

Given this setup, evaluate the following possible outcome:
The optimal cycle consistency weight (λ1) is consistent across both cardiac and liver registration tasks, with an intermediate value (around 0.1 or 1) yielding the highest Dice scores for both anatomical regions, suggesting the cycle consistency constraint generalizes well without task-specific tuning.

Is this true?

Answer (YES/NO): YES